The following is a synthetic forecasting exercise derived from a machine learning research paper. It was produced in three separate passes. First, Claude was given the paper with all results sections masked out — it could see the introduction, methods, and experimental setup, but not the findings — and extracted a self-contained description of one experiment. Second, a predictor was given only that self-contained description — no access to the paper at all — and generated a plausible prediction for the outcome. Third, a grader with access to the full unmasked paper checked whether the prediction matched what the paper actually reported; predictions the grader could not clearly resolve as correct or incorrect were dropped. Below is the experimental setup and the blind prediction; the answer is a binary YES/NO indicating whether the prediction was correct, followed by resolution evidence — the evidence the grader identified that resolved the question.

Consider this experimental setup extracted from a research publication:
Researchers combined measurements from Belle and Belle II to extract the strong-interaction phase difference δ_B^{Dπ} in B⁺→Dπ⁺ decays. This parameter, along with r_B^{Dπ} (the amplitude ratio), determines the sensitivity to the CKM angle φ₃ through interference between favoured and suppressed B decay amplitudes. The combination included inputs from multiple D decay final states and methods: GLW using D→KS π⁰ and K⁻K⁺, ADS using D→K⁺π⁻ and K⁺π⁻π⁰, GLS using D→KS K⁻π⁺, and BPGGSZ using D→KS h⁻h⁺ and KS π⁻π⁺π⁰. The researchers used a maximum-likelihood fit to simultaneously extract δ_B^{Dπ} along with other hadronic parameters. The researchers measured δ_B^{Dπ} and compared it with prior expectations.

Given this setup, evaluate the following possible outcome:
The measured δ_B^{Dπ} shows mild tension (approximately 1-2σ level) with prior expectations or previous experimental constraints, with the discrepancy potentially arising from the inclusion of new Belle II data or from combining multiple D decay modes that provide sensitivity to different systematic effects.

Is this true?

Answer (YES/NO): NO